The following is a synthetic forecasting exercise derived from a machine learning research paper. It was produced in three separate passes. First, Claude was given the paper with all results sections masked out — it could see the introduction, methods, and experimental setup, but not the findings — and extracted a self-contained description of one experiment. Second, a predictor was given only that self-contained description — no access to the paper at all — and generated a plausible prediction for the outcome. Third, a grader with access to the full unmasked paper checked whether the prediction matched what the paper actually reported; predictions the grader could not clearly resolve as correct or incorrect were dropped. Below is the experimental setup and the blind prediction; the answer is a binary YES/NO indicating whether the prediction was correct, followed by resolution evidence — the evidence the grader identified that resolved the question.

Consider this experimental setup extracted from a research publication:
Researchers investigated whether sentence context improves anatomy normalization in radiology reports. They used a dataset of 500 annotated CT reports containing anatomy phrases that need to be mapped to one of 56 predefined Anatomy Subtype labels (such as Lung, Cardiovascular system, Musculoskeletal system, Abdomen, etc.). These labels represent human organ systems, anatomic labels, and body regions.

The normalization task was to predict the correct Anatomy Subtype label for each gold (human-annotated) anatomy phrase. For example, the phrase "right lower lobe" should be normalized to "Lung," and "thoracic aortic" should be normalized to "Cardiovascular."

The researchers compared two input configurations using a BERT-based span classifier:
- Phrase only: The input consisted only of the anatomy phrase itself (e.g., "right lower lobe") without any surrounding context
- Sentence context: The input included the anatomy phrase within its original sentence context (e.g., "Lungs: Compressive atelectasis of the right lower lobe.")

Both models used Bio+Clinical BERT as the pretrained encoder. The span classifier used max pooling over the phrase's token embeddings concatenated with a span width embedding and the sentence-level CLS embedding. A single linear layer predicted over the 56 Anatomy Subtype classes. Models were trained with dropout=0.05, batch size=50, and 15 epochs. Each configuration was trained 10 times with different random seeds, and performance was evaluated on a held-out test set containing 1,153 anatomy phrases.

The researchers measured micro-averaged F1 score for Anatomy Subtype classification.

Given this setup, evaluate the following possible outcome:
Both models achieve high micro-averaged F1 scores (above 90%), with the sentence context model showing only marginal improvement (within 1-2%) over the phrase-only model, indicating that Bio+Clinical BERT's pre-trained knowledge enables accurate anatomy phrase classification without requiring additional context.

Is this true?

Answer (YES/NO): NO